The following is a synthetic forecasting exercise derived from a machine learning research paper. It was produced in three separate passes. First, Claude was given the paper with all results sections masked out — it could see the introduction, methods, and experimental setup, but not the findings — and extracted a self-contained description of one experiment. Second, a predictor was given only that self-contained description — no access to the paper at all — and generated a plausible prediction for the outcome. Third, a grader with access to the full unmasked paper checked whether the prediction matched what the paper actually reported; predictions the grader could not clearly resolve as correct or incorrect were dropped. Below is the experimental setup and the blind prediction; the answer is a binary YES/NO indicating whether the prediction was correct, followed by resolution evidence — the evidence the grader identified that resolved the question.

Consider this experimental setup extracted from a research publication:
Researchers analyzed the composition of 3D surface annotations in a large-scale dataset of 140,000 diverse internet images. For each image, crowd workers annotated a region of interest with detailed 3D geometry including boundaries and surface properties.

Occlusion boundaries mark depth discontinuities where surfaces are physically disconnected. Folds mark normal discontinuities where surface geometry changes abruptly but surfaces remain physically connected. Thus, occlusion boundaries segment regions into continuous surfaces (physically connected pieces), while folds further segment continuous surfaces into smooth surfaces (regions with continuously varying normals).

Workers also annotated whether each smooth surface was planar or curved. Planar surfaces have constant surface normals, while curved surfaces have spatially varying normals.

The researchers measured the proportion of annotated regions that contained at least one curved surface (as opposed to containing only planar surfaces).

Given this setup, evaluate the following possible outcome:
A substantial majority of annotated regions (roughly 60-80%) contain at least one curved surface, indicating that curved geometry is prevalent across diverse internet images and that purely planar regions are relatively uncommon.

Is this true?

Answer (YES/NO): YES